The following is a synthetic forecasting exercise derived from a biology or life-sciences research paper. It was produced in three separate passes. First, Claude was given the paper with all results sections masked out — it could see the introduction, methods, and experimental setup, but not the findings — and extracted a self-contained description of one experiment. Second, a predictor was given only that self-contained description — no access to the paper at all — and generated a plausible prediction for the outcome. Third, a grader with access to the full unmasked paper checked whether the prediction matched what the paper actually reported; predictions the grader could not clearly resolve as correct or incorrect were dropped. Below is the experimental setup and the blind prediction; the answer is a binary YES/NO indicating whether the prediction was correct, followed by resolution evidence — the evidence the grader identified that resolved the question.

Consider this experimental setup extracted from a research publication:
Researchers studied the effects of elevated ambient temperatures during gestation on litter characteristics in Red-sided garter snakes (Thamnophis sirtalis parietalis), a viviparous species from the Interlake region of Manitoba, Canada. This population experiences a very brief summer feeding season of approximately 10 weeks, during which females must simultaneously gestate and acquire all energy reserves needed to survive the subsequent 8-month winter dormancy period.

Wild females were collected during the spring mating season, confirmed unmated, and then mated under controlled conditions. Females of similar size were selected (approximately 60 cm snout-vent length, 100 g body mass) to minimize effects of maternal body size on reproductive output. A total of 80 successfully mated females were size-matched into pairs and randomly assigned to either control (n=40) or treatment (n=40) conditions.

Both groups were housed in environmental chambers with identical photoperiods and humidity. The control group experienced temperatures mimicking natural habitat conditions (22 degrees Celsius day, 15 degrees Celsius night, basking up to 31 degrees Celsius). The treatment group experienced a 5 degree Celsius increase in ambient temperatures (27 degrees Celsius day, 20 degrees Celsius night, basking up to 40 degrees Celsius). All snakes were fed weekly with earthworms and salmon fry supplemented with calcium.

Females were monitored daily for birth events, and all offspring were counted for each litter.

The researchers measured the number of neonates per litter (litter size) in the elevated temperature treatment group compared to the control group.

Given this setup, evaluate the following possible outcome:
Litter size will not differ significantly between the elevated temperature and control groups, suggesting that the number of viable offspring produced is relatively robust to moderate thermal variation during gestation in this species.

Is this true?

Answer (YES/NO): YES